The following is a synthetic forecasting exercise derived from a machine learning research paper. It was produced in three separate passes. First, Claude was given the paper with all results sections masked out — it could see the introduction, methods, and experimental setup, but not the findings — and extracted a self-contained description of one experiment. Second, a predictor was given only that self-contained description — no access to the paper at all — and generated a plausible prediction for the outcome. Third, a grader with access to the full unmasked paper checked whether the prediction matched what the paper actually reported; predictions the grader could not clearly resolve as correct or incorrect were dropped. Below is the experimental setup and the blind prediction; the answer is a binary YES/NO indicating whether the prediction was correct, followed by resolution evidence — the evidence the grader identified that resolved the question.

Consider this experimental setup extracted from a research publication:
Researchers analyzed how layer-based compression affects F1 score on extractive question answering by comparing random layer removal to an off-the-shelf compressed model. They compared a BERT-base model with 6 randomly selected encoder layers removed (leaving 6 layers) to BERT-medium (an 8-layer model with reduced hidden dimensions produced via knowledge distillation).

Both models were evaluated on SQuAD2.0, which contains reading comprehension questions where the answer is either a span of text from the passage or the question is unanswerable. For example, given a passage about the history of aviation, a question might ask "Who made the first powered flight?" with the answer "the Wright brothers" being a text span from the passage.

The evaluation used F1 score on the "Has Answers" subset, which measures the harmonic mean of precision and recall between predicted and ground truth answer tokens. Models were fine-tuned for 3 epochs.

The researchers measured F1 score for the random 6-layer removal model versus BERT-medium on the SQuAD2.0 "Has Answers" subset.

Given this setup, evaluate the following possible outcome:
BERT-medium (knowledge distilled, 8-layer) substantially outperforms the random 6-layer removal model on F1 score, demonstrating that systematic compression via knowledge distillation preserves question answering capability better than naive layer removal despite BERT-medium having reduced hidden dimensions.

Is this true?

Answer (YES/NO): YES